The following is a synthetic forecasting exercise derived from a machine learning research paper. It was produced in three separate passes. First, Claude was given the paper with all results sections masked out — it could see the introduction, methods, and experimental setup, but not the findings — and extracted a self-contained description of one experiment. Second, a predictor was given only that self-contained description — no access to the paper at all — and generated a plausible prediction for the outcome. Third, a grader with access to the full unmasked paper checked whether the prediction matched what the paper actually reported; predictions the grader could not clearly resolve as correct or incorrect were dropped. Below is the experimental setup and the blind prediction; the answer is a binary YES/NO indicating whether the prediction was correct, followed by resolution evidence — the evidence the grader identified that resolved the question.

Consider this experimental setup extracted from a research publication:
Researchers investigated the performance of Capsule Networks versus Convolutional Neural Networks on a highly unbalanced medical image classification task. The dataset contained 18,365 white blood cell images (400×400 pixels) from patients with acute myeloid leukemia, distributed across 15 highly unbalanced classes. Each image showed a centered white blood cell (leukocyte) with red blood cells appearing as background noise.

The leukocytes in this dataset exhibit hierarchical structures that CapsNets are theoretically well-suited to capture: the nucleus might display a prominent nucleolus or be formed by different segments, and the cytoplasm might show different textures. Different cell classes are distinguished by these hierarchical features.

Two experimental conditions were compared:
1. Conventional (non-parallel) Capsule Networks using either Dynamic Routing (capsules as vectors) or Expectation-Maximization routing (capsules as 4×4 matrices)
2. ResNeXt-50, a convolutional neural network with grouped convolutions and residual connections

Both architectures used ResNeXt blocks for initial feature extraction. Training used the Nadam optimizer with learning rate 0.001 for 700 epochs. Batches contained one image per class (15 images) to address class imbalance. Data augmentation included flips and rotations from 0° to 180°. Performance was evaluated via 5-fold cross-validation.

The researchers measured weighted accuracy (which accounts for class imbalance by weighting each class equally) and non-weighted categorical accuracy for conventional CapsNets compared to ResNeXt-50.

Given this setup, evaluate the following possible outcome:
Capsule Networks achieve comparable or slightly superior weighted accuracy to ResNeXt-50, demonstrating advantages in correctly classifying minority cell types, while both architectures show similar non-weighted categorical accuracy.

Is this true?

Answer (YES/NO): NO